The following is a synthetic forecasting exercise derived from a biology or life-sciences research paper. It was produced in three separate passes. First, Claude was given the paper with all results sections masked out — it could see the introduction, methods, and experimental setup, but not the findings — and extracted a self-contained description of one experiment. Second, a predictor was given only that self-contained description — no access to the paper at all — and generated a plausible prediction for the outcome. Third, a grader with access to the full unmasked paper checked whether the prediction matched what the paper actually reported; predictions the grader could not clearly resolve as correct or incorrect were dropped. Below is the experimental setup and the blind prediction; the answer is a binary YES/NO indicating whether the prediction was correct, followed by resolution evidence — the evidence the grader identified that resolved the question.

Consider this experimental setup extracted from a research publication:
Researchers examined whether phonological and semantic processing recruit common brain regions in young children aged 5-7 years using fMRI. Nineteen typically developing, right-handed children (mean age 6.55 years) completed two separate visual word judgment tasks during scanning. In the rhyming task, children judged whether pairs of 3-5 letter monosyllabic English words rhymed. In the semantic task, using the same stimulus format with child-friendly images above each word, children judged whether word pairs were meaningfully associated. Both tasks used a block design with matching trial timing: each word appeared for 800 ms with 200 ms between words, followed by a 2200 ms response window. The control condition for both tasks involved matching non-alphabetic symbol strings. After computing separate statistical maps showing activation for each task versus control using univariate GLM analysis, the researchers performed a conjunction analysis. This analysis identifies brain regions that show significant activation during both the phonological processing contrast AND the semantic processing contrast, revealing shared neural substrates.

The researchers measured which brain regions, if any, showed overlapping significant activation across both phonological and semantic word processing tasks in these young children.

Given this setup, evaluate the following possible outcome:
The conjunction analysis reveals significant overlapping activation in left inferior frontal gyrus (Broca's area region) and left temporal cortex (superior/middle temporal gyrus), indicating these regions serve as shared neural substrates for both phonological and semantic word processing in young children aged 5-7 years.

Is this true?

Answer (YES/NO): NO